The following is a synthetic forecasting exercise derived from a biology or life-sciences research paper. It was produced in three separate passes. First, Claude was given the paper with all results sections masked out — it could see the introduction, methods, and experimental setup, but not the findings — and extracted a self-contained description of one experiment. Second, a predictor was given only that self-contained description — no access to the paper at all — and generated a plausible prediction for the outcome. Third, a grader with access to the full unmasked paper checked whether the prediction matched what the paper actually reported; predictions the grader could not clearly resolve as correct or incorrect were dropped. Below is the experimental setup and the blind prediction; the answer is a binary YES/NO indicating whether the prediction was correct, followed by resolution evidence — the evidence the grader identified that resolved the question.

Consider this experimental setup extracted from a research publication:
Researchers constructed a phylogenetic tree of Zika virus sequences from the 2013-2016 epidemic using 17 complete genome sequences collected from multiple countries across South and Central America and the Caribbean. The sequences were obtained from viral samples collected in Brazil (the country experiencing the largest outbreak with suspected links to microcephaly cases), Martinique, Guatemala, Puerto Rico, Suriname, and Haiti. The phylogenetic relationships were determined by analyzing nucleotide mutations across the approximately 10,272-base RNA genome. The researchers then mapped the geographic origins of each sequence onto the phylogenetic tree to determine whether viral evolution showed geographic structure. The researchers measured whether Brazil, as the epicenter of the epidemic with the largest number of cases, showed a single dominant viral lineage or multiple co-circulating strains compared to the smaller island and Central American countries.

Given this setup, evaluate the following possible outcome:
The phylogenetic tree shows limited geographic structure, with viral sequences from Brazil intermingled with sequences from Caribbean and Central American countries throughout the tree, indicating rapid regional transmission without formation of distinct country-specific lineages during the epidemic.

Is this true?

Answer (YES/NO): NO